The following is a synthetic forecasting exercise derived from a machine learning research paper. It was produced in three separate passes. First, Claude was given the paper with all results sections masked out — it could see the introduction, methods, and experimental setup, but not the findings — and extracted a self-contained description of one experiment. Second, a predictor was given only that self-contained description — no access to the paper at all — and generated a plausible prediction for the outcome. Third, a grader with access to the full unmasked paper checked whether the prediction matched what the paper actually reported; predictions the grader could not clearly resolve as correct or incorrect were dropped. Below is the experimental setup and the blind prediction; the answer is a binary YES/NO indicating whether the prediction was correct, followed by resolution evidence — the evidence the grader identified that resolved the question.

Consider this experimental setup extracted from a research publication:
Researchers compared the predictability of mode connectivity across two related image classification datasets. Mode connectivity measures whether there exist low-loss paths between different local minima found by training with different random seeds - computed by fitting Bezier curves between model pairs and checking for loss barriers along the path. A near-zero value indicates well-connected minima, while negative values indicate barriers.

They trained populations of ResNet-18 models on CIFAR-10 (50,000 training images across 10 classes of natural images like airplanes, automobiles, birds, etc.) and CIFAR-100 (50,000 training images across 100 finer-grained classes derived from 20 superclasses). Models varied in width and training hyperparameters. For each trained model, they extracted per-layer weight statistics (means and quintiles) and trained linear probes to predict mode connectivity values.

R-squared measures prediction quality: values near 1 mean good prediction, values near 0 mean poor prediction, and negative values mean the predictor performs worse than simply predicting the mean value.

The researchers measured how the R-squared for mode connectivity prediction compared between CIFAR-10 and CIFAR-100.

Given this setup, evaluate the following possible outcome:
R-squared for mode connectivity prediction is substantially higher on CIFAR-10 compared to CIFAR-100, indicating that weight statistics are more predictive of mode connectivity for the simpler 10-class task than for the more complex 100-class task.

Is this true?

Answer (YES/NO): YES